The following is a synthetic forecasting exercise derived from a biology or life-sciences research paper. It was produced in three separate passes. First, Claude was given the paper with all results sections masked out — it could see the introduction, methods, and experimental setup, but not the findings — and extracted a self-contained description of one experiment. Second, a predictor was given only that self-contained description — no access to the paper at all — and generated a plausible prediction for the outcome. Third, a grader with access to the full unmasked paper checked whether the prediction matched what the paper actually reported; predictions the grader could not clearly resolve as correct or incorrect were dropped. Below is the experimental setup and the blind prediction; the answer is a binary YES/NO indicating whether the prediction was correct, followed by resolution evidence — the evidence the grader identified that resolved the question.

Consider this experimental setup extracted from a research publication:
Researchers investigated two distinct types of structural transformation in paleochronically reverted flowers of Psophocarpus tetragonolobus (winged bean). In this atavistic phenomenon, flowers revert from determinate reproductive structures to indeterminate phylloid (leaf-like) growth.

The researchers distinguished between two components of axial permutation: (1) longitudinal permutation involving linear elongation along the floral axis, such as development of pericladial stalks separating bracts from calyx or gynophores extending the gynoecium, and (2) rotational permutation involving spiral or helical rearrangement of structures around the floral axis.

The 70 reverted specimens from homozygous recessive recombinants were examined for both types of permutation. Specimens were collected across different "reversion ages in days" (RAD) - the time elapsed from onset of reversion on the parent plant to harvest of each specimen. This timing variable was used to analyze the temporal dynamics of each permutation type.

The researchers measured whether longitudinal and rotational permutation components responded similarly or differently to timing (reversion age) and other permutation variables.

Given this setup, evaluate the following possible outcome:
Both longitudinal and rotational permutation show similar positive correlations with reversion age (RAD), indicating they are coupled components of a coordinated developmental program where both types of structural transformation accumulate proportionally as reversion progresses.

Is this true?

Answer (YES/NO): NO